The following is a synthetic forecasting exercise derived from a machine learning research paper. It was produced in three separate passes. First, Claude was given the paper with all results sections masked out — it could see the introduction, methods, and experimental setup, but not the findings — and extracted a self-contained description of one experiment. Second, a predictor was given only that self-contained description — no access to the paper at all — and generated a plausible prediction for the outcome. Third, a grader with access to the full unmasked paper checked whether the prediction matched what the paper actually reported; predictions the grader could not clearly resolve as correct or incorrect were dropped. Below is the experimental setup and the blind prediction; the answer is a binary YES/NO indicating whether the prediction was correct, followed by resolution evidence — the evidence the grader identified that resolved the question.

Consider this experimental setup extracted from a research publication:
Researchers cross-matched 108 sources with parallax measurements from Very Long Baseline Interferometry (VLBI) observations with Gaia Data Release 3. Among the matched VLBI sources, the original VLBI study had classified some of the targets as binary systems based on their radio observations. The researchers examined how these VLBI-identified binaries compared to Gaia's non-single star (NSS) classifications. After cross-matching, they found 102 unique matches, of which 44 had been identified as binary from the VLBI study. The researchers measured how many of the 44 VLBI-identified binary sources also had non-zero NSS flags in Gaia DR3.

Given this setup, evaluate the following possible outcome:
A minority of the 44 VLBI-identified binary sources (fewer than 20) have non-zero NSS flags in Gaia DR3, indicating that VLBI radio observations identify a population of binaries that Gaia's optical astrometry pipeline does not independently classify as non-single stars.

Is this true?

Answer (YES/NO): YES